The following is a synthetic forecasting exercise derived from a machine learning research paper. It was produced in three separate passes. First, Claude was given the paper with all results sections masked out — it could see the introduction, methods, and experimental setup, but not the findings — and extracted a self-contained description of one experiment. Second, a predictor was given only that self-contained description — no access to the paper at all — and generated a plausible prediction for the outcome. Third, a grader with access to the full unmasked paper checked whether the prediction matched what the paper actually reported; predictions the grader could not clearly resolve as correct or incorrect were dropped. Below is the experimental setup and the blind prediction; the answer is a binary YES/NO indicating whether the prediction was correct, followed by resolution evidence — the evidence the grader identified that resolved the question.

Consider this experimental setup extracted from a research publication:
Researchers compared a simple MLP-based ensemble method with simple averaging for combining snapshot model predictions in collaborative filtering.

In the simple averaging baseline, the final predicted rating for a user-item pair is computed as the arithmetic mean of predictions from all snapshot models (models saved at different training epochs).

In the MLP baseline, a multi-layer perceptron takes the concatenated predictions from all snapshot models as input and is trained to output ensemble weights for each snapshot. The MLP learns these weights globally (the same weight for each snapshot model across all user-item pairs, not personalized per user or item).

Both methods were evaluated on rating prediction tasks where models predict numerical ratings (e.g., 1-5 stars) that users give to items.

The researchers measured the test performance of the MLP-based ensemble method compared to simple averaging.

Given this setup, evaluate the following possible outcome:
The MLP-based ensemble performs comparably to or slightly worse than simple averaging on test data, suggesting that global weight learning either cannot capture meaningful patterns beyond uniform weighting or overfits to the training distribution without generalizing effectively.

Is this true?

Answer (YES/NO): NO